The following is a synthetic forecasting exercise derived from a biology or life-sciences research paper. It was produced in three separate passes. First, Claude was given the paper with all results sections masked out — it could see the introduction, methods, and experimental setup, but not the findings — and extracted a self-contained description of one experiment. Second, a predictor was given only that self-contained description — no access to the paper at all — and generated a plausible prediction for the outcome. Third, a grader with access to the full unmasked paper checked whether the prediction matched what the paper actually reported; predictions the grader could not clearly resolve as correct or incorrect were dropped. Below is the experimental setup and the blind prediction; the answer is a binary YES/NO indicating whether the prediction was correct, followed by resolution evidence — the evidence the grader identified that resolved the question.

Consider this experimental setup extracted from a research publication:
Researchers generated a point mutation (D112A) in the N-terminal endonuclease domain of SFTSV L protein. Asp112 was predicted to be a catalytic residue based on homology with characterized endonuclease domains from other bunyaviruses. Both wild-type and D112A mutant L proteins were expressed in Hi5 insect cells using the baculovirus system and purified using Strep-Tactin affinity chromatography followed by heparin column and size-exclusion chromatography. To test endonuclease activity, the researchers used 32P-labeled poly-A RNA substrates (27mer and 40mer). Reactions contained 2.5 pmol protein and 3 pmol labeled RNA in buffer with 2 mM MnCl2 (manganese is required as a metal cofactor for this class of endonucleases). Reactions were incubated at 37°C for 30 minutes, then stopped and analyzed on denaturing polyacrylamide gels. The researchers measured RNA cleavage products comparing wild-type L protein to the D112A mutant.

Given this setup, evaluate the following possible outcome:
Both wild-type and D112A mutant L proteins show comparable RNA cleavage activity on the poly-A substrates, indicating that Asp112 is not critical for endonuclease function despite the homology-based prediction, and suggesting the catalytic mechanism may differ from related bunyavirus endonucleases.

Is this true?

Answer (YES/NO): NO